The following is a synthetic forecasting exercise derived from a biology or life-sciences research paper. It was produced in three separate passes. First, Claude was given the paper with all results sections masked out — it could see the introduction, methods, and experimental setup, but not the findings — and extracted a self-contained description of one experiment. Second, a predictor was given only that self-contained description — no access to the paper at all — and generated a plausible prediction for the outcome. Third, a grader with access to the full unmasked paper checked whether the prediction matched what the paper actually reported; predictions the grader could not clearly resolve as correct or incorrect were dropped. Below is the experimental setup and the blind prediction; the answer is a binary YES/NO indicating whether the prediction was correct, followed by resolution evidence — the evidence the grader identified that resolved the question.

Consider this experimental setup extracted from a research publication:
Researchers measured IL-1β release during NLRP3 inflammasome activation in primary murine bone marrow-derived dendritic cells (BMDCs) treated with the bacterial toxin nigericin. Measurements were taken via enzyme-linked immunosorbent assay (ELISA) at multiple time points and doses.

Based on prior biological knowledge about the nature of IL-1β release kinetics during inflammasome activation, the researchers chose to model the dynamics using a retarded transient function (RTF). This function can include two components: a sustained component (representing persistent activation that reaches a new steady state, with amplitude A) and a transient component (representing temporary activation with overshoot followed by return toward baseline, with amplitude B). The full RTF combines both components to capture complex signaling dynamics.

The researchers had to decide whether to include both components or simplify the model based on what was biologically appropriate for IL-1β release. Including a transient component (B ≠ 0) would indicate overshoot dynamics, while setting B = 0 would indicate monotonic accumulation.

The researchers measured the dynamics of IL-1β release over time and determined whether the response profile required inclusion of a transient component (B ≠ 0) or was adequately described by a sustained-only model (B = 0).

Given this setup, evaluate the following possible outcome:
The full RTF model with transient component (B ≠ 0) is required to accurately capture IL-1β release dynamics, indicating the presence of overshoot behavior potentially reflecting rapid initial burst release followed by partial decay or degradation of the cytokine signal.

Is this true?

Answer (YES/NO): NO